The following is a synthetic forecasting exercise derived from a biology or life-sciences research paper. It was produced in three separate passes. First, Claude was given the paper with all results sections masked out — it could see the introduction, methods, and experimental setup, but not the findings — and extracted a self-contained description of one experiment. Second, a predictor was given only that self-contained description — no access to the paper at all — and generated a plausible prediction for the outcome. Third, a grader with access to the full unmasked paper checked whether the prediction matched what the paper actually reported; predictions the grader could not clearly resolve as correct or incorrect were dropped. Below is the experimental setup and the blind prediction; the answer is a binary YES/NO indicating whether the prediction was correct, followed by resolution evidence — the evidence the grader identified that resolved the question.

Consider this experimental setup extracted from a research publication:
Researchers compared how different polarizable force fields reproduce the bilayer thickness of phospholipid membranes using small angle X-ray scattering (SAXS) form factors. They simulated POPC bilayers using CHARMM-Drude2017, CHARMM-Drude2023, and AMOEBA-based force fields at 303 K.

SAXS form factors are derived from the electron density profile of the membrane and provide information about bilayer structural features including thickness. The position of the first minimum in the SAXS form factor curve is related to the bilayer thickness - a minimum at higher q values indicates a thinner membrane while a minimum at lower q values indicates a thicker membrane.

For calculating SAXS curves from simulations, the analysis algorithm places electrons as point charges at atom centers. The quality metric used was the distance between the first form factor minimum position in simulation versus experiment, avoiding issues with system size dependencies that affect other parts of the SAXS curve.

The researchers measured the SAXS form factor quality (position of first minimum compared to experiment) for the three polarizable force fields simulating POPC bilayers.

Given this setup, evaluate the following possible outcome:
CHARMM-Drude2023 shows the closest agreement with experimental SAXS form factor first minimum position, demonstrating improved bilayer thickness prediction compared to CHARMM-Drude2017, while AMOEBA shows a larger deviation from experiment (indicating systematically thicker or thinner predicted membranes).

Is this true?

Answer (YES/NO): YES